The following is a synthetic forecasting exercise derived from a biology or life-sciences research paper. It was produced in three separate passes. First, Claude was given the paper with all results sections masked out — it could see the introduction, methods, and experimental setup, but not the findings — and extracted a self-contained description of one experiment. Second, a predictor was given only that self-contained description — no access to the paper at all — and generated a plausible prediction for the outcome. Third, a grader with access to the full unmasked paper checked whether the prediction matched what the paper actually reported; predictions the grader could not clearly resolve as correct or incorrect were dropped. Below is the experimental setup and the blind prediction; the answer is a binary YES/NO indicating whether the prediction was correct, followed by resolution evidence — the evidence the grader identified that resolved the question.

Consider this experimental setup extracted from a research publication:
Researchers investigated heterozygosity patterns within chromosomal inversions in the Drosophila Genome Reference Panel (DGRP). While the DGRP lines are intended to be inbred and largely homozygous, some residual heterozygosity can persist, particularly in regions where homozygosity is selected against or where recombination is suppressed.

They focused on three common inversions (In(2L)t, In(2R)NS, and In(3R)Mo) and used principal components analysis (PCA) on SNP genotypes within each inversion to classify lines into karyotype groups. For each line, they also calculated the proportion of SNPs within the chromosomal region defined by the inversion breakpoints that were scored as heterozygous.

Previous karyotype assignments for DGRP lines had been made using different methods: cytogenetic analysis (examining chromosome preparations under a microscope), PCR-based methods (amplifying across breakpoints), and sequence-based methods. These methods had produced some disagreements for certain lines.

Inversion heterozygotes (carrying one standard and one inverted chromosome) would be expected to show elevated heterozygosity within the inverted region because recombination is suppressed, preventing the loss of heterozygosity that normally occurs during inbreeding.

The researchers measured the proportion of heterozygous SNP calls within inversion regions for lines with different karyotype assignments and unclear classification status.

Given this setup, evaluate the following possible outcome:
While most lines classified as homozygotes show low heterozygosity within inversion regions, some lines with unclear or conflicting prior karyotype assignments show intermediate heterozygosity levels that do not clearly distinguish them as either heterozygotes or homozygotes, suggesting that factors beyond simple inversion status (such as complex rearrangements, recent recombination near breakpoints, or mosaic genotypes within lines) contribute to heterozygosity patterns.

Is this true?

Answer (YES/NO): NO